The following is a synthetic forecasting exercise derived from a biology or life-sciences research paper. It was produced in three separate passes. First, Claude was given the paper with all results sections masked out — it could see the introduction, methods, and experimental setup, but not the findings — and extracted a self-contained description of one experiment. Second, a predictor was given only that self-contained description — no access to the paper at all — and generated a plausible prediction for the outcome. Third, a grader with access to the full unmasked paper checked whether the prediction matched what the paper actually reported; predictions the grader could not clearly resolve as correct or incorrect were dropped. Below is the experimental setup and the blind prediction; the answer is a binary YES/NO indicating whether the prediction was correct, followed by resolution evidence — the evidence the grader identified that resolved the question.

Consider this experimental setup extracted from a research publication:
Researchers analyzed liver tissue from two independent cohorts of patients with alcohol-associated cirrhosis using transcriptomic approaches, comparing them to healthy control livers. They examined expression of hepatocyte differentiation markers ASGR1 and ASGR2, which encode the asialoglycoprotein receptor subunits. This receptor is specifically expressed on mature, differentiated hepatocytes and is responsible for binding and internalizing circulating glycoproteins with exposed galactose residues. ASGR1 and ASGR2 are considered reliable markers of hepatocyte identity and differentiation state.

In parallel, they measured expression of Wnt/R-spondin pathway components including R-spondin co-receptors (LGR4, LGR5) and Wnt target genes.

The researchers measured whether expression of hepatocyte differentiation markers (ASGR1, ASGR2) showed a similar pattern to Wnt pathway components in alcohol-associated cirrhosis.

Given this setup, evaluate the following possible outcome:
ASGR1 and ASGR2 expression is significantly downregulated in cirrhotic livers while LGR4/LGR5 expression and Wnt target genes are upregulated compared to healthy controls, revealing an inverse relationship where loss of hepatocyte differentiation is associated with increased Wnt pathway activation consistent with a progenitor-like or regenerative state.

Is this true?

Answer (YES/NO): NO